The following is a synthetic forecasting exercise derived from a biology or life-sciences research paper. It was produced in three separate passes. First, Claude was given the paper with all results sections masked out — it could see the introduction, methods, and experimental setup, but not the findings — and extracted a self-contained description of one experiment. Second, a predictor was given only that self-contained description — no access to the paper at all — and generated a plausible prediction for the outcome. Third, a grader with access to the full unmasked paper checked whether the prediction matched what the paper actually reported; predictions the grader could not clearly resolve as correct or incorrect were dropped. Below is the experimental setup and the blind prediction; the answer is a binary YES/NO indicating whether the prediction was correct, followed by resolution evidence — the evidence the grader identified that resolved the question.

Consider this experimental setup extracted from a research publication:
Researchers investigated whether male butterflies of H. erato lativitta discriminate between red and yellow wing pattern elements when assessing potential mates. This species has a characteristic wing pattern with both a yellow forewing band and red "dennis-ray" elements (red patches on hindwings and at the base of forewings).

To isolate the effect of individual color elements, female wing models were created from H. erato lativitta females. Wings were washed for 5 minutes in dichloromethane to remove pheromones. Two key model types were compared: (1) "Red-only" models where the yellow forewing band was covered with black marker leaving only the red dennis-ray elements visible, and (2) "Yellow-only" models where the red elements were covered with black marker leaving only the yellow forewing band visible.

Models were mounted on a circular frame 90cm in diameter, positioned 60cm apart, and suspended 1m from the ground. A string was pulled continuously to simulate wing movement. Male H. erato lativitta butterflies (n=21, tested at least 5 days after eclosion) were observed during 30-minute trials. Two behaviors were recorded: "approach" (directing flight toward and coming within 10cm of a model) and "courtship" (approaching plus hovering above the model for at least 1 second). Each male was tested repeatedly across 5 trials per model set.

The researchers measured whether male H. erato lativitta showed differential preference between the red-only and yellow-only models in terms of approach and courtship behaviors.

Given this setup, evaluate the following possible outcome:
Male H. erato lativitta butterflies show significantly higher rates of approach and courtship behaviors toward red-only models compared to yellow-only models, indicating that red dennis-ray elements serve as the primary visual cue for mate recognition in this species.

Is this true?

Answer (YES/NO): YES